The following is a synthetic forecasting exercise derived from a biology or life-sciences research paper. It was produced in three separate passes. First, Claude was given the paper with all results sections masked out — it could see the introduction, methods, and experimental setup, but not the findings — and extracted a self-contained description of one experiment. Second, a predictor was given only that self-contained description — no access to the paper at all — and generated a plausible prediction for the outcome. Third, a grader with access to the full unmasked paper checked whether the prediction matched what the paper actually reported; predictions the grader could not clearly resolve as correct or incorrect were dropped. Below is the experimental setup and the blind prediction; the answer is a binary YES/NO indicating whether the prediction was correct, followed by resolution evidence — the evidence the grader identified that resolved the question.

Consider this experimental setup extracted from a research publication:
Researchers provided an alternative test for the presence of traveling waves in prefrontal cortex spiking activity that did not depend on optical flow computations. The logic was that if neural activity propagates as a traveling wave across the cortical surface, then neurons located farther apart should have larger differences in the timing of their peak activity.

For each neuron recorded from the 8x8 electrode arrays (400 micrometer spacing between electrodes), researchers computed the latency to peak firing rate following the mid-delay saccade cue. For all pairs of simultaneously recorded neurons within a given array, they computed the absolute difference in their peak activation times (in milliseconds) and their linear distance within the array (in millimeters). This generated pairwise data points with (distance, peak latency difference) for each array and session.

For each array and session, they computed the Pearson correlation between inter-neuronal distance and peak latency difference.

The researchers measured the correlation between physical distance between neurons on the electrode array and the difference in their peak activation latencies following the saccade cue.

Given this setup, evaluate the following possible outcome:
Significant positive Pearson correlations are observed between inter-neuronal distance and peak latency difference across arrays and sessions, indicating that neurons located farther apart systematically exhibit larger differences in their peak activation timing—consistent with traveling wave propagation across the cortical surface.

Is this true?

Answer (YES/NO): YES